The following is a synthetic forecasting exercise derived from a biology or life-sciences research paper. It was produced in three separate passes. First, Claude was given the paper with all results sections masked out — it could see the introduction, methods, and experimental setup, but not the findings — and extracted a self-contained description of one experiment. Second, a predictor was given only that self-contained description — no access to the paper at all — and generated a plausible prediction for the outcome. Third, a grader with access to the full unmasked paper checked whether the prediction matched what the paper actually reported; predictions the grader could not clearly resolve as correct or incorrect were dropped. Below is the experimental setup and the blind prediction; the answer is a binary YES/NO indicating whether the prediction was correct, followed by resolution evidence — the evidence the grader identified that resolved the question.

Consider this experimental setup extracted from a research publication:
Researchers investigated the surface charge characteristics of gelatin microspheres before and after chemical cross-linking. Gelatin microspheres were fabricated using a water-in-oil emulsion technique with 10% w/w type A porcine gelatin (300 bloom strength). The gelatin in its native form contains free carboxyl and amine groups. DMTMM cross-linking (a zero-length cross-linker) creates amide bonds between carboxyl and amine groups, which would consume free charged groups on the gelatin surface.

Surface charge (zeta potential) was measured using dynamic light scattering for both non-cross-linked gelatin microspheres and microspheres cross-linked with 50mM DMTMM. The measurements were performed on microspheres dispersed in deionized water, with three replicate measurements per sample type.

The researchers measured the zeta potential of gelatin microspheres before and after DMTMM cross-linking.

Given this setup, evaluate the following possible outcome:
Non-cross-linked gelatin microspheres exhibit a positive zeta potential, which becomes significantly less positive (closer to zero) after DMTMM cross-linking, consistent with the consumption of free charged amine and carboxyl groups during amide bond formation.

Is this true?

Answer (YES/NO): NO